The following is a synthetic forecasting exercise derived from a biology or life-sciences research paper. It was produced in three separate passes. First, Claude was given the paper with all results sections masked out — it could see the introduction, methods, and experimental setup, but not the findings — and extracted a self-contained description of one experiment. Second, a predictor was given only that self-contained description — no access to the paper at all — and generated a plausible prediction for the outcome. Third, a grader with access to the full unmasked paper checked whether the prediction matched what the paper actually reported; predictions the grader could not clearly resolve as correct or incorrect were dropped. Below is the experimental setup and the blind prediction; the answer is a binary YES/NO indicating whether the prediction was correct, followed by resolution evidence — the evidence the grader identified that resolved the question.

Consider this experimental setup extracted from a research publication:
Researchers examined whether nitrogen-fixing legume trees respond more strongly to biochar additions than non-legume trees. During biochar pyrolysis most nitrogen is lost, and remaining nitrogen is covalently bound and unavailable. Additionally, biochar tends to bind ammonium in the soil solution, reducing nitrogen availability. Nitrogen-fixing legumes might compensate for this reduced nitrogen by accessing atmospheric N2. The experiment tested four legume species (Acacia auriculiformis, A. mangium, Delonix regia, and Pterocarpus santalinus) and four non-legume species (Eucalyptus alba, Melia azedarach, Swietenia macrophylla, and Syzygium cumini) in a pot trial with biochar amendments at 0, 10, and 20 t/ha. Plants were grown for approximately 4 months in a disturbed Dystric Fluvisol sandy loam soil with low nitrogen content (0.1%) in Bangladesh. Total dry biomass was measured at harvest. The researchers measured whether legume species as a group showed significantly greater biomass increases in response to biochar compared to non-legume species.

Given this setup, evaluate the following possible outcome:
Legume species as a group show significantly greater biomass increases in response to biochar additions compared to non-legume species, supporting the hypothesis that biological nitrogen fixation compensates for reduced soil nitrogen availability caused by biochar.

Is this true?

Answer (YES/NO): NO